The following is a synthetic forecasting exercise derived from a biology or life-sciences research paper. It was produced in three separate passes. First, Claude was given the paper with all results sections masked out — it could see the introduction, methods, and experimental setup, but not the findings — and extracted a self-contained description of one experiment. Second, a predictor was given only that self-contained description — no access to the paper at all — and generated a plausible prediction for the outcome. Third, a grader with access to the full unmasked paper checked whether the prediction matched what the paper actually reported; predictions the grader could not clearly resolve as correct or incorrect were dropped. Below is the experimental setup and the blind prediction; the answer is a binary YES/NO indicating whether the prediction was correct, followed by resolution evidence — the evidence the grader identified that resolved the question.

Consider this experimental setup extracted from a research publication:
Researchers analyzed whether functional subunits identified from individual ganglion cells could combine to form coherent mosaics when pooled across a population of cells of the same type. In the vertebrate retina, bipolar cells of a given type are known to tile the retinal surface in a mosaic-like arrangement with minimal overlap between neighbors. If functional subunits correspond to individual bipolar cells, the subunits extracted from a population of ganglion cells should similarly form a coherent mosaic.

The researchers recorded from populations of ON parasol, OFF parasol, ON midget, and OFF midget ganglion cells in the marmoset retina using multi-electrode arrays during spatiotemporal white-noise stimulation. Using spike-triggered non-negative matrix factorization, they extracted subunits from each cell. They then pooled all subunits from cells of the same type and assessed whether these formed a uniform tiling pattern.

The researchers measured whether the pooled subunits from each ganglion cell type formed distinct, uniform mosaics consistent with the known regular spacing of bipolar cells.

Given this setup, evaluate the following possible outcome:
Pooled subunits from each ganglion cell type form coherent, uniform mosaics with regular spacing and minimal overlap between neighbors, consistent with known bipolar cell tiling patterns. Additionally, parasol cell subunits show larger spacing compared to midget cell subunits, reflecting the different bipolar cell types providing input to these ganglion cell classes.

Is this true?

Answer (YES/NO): YES